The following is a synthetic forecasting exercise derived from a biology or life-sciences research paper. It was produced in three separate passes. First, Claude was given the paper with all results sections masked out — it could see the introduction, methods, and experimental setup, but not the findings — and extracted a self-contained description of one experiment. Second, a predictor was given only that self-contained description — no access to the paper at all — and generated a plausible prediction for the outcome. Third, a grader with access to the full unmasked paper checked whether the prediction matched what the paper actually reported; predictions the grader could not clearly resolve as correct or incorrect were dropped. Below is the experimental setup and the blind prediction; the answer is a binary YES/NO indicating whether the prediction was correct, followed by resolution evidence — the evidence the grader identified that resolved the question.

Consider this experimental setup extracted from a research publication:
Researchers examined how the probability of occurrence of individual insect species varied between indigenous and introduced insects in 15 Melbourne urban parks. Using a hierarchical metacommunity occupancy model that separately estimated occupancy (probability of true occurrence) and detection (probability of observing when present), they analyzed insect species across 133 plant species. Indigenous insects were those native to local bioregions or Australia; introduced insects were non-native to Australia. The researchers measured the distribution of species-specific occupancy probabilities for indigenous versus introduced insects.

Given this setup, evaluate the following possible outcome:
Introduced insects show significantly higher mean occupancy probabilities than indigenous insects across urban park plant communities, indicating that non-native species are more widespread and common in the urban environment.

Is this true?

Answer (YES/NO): NO